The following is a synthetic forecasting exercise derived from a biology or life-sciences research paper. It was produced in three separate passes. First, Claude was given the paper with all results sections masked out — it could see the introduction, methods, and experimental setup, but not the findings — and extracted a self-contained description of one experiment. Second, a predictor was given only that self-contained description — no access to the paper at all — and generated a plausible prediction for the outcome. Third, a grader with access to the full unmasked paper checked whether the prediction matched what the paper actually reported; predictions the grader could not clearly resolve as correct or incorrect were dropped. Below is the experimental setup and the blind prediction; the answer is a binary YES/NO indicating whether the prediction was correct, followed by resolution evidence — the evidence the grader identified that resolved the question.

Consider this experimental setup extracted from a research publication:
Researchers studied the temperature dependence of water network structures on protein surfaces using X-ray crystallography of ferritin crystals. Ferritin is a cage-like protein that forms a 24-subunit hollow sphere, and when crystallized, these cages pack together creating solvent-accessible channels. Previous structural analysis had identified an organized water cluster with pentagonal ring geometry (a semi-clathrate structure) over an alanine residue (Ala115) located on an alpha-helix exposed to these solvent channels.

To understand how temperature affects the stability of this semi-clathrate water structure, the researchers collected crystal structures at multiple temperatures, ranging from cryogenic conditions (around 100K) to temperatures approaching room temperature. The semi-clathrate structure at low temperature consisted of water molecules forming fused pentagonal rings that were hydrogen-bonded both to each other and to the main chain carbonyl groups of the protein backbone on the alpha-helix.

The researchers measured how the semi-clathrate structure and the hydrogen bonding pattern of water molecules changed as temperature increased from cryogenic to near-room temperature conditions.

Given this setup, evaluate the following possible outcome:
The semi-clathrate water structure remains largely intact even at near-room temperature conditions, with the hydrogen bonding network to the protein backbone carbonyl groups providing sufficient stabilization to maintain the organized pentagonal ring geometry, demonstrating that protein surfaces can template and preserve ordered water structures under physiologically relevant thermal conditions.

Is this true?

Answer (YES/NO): NO